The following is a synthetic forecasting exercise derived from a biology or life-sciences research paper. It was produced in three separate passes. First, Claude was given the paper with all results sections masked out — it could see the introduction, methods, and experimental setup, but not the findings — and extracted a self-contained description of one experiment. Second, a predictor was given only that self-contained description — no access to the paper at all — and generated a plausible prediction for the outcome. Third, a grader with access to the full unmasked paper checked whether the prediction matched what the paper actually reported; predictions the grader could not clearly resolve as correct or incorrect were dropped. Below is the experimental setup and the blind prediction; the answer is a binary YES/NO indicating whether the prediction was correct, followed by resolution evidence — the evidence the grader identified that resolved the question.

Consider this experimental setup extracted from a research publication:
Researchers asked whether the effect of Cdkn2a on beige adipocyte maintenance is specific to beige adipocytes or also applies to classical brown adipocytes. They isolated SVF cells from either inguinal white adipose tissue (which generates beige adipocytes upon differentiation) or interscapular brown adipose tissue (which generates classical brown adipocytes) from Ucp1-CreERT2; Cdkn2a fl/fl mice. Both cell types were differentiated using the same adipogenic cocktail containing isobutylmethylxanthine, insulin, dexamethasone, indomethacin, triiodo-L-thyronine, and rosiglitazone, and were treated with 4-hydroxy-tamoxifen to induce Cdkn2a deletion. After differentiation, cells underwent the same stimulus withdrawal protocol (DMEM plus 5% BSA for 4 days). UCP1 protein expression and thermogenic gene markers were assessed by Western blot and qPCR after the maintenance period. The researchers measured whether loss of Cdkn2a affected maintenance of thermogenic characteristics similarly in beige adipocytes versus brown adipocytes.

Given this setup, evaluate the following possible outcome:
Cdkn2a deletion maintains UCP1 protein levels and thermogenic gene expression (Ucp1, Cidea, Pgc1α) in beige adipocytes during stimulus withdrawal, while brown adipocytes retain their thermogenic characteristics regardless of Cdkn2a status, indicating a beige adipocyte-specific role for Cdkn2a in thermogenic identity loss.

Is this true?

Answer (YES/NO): YES